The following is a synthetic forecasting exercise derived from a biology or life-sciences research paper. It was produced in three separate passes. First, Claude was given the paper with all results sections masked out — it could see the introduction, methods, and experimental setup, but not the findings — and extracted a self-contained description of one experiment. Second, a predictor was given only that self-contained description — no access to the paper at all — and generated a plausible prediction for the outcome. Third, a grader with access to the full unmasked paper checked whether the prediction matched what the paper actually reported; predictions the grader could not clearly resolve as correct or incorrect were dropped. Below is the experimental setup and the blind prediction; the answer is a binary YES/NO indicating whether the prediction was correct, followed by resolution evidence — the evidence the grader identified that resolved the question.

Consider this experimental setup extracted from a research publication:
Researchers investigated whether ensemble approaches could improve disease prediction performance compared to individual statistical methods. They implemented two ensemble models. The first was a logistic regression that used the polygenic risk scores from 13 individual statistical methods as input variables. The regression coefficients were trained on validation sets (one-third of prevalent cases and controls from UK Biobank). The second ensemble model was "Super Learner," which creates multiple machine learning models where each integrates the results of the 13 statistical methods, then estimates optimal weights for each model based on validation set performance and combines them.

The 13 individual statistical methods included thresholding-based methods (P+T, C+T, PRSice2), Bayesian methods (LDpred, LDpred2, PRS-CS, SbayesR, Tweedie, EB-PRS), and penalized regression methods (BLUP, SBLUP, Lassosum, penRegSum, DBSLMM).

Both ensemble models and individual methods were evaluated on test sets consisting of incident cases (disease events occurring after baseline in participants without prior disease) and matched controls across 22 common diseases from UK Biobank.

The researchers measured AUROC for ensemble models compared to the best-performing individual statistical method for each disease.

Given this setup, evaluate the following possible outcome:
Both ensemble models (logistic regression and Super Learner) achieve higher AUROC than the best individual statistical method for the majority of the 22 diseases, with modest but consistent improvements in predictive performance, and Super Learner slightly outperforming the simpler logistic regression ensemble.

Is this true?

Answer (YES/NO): NO